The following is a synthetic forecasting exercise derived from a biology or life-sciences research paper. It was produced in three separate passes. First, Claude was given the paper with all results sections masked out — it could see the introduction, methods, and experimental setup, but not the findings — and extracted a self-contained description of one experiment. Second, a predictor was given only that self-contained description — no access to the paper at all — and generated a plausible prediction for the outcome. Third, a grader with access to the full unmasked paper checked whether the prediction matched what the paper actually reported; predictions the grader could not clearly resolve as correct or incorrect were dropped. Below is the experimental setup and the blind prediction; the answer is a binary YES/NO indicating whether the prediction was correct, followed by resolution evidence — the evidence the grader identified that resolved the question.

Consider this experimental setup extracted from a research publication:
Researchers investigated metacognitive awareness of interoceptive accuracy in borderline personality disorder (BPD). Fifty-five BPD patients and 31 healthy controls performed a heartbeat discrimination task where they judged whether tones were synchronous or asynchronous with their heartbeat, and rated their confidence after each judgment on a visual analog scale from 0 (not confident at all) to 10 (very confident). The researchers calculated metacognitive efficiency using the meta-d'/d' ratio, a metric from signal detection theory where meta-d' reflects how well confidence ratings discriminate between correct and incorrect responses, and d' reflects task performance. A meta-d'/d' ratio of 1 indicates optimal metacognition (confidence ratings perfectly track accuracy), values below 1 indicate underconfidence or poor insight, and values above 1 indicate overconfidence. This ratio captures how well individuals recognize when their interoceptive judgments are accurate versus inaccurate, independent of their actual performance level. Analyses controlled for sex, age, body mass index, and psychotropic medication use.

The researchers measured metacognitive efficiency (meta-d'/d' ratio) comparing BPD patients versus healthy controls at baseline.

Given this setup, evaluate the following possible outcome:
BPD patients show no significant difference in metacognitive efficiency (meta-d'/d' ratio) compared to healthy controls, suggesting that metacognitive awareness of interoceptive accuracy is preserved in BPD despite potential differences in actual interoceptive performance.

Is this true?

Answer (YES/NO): YES